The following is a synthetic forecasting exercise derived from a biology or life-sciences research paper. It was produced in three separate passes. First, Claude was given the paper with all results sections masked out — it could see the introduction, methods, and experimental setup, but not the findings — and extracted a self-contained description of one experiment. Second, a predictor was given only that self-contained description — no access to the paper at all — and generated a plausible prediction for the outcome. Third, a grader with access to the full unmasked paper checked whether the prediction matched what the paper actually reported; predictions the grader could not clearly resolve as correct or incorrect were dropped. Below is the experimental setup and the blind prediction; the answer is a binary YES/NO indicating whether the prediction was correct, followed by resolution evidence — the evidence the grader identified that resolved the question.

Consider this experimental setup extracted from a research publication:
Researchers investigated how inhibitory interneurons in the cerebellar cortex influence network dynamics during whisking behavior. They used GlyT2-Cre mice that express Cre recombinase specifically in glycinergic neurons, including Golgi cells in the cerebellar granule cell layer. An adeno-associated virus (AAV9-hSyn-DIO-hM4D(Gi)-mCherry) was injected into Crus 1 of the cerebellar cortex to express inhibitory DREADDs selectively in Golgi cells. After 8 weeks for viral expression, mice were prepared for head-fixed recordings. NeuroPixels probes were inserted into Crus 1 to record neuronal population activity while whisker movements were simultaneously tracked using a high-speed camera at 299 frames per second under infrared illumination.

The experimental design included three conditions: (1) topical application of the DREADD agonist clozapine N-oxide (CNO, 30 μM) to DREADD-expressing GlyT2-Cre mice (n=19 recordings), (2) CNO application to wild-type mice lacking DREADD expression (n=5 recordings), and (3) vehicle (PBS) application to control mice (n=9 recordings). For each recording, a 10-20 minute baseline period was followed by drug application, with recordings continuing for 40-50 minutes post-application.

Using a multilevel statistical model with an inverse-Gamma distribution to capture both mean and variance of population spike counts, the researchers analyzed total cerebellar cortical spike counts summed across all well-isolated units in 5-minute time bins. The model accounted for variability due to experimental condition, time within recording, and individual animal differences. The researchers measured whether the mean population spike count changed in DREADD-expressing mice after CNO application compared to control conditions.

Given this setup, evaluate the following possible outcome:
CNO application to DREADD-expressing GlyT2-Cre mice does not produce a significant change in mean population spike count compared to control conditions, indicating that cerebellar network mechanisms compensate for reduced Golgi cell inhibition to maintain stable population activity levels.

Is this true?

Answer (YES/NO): NO